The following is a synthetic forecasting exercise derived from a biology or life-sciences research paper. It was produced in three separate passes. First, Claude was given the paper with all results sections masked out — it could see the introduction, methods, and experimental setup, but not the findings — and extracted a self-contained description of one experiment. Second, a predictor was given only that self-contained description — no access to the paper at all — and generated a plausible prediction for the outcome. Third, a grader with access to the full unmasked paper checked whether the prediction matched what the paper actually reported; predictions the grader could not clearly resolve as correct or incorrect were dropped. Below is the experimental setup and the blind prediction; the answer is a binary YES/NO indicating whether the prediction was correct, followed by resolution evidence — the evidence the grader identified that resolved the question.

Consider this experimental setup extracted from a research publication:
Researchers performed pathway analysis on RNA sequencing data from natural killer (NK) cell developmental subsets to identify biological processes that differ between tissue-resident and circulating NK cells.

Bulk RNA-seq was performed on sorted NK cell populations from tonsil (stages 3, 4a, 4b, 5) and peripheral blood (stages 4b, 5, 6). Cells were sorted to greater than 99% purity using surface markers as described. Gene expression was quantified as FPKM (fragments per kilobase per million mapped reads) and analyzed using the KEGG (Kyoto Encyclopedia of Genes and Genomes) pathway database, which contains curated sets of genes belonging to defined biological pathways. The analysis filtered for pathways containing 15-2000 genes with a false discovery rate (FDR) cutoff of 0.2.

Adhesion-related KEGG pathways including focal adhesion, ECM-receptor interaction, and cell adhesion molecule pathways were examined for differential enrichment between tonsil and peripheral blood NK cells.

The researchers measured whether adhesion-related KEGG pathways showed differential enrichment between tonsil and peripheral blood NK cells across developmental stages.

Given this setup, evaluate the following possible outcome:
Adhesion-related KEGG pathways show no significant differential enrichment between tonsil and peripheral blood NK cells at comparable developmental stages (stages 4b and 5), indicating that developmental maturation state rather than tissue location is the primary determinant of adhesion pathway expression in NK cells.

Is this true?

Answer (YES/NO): NO